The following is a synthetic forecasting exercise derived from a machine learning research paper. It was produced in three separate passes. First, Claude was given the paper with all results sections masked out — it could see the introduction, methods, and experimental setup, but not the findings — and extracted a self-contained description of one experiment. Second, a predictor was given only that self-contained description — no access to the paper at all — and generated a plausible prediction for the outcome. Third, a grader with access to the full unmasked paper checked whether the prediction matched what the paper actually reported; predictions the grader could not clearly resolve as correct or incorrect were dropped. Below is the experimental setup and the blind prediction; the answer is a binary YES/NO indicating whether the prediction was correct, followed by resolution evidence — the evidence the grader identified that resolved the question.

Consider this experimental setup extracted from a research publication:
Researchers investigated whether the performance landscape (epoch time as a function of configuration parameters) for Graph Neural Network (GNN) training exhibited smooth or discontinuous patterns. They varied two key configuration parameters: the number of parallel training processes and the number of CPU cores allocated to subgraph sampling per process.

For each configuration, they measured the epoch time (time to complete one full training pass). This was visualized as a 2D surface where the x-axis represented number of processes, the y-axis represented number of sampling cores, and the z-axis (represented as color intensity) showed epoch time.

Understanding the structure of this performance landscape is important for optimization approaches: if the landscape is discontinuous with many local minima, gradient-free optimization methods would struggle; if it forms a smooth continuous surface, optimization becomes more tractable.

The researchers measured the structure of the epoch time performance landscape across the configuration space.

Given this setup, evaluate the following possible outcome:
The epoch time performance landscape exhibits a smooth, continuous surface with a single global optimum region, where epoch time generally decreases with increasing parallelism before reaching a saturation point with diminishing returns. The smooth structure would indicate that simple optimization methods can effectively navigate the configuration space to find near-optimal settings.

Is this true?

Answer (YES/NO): YES